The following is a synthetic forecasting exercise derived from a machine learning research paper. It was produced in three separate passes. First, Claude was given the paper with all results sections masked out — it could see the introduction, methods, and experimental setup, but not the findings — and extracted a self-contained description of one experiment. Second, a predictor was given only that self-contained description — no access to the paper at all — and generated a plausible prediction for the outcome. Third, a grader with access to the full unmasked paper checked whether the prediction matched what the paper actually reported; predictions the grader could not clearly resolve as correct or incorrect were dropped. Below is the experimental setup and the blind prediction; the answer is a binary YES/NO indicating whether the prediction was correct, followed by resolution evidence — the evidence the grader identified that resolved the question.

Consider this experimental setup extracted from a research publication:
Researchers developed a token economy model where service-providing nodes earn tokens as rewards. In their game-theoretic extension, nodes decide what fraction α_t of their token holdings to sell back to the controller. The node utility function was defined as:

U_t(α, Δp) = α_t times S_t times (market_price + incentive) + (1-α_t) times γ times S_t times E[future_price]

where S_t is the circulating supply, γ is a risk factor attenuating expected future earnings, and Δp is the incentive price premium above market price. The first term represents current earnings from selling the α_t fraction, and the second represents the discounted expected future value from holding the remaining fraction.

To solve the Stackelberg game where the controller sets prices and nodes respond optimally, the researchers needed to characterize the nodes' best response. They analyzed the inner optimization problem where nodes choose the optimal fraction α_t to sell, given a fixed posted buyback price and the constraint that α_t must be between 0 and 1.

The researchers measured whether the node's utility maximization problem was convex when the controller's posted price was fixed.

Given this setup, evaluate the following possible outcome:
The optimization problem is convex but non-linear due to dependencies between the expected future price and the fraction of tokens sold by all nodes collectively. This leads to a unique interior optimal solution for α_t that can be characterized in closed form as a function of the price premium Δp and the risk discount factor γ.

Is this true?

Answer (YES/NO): NO